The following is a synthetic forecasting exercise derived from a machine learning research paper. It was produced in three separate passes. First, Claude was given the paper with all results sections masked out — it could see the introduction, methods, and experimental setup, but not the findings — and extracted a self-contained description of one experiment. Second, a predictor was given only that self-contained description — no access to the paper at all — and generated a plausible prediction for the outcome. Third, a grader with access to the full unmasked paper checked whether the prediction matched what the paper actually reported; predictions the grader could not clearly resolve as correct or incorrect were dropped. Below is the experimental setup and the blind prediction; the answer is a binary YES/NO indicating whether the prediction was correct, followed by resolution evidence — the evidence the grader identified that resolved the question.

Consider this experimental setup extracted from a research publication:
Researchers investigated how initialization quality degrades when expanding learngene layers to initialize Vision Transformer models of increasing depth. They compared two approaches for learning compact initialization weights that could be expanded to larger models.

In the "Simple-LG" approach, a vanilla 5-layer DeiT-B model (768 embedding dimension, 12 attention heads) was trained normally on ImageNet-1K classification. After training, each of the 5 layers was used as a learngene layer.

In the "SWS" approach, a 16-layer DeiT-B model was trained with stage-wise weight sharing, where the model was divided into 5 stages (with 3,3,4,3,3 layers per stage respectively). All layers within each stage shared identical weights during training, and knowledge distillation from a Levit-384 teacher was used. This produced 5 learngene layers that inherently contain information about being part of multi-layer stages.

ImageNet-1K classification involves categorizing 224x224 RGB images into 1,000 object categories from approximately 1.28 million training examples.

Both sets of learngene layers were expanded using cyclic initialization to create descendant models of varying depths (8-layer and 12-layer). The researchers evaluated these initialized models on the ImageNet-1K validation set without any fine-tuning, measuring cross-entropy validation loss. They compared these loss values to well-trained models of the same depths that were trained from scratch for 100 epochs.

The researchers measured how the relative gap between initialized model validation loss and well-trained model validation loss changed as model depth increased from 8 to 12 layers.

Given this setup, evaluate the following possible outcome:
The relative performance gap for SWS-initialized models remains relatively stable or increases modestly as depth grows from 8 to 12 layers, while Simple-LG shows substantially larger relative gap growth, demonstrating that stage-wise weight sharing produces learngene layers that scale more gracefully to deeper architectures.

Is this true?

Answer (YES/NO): NO